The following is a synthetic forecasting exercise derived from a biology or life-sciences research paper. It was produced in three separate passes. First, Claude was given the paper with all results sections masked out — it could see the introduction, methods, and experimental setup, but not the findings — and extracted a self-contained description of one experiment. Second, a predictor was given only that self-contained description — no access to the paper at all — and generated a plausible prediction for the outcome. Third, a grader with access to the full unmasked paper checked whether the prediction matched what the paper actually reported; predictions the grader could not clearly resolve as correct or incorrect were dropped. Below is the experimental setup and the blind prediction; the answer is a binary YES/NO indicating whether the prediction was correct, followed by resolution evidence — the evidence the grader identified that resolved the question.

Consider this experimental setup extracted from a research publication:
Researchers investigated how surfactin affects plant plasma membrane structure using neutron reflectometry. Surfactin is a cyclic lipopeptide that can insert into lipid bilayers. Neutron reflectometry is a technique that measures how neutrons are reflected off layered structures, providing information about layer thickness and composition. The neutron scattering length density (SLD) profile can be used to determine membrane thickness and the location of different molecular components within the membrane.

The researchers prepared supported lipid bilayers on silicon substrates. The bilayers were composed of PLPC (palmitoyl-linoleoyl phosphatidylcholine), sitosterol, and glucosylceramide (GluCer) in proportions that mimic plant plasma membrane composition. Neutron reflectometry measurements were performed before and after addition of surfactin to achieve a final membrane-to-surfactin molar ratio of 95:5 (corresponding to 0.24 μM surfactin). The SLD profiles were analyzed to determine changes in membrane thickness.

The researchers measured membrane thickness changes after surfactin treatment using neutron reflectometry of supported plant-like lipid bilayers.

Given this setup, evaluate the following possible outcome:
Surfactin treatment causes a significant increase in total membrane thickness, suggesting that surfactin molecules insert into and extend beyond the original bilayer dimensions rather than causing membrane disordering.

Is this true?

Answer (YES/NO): NO